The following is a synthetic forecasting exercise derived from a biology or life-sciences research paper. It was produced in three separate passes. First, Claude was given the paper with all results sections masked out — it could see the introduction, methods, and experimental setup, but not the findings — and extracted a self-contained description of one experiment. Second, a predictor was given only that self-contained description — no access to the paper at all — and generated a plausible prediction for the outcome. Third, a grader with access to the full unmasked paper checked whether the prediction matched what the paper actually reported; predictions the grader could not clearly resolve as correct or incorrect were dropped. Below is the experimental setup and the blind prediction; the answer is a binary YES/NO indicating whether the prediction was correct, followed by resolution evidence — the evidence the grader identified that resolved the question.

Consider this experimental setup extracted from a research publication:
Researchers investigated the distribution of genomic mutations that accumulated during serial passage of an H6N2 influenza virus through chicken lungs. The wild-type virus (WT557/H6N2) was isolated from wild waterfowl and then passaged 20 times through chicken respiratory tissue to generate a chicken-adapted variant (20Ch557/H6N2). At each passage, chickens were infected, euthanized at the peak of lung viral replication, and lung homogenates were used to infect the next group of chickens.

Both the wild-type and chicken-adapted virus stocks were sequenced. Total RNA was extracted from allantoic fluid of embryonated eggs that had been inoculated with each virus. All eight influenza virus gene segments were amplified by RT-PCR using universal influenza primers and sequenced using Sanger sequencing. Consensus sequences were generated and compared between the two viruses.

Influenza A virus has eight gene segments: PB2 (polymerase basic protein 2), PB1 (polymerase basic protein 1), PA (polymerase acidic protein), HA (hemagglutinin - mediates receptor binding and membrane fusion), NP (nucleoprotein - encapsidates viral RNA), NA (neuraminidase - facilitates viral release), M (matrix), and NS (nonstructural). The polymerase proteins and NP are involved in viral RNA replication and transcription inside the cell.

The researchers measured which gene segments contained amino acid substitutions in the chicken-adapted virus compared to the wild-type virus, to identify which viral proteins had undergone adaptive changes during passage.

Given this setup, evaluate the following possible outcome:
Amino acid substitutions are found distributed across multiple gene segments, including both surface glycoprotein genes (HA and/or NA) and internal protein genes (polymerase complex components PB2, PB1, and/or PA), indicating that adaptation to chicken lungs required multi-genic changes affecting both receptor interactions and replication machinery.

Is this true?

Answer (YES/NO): YES